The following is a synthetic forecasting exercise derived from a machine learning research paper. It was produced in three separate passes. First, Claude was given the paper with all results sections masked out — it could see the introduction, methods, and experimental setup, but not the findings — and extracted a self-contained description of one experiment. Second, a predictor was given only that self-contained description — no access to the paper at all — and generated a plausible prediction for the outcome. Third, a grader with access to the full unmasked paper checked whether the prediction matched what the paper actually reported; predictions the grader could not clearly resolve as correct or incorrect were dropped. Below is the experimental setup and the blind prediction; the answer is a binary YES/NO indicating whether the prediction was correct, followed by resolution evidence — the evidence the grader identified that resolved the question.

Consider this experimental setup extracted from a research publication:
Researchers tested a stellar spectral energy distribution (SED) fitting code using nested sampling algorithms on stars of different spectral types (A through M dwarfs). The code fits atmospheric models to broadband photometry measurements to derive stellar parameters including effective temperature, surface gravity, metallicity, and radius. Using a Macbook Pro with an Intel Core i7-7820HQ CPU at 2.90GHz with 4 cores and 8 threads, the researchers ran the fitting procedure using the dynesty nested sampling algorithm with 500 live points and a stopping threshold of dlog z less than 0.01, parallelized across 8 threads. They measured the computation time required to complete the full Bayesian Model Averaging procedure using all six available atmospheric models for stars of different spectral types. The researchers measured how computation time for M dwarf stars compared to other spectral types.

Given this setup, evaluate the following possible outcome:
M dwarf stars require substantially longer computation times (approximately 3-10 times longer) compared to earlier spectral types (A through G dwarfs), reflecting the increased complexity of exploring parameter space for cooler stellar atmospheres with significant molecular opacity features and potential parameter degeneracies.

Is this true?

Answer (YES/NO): NO